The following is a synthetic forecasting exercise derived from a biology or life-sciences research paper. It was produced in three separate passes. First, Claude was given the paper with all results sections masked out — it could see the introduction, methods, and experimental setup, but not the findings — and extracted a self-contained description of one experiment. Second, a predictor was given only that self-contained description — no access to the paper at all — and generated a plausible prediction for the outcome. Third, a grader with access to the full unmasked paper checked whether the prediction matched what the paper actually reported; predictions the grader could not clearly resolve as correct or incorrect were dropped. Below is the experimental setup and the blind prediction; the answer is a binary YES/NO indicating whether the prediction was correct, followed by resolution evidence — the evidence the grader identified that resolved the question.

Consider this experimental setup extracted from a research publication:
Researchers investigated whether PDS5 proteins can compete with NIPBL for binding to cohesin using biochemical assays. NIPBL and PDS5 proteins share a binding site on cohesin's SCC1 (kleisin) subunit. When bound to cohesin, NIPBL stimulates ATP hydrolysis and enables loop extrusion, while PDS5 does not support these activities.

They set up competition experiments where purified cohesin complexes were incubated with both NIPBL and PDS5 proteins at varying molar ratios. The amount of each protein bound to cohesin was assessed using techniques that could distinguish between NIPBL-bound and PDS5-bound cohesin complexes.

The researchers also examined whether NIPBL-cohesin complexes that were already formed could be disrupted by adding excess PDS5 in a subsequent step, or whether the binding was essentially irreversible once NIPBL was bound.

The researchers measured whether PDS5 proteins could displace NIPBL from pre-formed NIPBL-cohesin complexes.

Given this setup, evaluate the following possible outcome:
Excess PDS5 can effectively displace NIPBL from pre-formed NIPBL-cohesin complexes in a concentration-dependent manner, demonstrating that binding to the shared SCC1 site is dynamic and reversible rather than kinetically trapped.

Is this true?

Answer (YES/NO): YES